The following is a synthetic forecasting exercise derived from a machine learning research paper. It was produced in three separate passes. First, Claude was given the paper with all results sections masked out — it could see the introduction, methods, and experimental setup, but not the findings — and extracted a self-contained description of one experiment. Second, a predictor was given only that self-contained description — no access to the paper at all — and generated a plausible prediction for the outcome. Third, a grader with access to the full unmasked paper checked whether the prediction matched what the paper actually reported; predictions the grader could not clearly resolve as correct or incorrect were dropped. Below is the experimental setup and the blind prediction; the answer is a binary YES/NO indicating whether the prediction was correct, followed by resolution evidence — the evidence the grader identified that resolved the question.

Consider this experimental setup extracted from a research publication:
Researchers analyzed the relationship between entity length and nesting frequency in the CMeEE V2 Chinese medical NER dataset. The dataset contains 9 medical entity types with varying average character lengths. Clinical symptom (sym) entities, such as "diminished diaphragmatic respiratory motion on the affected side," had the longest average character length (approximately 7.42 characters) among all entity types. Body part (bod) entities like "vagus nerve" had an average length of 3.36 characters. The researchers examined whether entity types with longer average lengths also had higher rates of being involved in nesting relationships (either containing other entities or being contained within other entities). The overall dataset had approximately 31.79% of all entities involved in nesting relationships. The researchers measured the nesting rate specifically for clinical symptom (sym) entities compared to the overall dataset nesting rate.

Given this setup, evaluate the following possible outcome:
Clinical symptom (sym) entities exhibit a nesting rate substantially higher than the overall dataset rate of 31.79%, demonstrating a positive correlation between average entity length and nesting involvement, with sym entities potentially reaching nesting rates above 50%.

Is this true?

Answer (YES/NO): YES